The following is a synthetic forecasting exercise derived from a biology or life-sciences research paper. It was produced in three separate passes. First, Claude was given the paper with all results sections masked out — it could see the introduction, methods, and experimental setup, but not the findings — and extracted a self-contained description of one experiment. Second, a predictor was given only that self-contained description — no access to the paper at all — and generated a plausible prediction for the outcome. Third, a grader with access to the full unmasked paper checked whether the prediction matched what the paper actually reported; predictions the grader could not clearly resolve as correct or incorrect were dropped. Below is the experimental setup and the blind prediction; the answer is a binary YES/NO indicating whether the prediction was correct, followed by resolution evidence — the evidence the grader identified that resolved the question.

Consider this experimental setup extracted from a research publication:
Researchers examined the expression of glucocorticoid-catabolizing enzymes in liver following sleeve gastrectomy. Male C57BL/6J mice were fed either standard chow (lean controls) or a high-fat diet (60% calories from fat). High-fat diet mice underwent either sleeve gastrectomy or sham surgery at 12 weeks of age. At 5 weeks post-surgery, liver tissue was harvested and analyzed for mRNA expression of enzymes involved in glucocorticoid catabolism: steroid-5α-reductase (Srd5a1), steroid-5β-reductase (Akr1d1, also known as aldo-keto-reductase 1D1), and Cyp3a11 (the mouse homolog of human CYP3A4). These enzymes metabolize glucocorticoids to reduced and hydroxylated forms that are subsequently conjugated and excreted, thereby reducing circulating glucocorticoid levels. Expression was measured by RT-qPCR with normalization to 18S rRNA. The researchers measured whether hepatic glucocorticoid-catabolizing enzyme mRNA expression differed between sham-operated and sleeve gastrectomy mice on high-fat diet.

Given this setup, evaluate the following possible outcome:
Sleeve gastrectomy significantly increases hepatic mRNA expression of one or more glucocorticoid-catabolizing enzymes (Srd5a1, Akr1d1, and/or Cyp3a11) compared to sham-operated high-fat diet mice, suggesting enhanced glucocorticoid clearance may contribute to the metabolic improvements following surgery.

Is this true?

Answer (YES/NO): NO